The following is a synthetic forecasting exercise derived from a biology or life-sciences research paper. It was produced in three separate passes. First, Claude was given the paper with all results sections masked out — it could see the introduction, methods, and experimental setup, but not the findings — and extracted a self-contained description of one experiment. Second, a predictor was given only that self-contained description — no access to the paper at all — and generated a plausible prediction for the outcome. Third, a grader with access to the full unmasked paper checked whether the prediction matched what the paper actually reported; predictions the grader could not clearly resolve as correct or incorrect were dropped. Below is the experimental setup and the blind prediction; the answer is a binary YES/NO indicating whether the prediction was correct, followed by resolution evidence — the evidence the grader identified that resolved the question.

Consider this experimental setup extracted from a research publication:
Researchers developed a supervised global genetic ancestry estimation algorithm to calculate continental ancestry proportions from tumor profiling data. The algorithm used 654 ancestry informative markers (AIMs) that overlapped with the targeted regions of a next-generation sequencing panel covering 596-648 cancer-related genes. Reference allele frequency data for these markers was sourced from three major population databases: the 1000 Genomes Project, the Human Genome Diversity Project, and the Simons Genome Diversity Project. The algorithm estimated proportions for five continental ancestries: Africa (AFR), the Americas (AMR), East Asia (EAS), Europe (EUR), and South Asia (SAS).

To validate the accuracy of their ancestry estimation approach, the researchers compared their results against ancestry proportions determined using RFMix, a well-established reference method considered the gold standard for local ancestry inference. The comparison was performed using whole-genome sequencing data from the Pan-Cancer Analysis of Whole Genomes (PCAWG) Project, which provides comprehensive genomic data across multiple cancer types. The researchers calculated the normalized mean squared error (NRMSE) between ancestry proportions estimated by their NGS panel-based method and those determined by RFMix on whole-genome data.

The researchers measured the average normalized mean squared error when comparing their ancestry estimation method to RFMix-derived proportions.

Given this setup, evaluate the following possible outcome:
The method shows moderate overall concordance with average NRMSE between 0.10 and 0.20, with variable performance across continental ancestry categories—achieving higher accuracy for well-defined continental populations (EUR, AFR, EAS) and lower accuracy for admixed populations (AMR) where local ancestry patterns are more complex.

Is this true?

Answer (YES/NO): NO